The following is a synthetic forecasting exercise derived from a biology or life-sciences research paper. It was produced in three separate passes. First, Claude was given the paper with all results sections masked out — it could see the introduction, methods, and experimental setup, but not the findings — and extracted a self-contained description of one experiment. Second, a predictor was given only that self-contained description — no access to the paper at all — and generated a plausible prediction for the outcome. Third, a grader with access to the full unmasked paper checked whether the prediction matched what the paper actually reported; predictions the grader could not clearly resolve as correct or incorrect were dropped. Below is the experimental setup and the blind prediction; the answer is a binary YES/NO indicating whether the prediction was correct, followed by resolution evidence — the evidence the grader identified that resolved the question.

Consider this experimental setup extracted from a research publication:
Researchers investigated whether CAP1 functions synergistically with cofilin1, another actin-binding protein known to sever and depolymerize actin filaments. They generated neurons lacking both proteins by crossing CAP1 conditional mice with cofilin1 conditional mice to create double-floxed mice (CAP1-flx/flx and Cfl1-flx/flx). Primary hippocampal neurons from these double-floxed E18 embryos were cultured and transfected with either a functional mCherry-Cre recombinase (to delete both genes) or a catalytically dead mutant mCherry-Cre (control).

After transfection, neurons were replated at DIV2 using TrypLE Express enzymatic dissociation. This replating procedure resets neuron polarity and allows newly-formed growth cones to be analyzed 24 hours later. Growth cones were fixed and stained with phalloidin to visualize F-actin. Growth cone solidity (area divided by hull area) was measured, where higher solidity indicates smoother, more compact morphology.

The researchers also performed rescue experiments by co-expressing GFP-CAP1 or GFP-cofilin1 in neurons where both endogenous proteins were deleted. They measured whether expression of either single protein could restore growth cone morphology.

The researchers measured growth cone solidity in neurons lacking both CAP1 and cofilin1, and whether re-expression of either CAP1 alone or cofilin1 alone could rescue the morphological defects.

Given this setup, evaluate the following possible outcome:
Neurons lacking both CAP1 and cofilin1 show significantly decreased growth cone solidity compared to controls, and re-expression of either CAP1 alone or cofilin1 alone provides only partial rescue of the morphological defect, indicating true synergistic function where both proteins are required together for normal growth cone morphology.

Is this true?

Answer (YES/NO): NO